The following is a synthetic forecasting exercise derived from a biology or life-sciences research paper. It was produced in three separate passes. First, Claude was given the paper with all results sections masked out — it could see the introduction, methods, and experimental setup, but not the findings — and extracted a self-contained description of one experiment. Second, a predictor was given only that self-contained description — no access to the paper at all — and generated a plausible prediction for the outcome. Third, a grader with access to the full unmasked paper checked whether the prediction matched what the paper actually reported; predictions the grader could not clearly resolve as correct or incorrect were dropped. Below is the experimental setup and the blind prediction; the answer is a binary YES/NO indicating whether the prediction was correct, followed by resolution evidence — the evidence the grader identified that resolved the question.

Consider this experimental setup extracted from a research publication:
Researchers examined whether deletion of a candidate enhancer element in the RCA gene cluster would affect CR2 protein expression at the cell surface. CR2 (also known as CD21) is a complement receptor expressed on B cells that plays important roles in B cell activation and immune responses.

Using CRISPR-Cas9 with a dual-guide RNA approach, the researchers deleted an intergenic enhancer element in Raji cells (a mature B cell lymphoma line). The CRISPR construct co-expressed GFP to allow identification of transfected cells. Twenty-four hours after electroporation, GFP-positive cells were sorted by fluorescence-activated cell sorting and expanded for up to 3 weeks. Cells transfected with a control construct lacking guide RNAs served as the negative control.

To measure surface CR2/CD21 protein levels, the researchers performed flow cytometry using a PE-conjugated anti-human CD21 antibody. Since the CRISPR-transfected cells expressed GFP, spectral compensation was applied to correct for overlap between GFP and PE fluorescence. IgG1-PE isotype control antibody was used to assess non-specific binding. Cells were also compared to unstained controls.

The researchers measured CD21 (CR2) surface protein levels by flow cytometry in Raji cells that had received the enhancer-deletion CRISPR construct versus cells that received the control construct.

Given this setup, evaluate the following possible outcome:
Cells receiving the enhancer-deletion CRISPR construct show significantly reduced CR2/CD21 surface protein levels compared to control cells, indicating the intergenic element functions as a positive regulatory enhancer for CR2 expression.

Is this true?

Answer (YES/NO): YES